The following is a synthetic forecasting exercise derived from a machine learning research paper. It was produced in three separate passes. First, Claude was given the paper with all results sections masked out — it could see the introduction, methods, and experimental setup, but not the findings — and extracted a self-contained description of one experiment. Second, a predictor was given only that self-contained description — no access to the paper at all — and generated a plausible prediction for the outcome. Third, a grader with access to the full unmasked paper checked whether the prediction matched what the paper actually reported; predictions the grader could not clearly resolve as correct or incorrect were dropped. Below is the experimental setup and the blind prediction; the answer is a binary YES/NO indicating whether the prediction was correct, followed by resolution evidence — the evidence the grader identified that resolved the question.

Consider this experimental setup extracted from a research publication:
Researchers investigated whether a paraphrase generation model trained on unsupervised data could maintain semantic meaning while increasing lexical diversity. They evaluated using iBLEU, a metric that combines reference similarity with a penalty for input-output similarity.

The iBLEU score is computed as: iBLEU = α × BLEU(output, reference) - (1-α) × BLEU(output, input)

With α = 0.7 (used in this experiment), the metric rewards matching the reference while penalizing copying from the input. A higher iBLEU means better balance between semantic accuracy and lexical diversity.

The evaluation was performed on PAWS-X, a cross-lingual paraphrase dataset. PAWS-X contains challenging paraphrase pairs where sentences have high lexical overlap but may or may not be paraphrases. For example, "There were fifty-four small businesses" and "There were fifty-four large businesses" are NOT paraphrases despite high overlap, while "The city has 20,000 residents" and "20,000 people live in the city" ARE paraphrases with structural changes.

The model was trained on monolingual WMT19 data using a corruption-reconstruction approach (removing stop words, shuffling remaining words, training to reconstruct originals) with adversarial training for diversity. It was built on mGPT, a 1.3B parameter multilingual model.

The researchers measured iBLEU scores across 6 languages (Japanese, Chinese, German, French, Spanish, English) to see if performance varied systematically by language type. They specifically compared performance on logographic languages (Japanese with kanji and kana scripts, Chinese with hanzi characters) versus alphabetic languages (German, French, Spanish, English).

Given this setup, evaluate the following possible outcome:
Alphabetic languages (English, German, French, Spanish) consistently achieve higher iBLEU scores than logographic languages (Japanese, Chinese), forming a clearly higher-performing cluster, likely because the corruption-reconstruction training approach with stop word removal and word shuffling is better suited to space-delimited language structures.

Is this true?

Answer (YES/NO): NO